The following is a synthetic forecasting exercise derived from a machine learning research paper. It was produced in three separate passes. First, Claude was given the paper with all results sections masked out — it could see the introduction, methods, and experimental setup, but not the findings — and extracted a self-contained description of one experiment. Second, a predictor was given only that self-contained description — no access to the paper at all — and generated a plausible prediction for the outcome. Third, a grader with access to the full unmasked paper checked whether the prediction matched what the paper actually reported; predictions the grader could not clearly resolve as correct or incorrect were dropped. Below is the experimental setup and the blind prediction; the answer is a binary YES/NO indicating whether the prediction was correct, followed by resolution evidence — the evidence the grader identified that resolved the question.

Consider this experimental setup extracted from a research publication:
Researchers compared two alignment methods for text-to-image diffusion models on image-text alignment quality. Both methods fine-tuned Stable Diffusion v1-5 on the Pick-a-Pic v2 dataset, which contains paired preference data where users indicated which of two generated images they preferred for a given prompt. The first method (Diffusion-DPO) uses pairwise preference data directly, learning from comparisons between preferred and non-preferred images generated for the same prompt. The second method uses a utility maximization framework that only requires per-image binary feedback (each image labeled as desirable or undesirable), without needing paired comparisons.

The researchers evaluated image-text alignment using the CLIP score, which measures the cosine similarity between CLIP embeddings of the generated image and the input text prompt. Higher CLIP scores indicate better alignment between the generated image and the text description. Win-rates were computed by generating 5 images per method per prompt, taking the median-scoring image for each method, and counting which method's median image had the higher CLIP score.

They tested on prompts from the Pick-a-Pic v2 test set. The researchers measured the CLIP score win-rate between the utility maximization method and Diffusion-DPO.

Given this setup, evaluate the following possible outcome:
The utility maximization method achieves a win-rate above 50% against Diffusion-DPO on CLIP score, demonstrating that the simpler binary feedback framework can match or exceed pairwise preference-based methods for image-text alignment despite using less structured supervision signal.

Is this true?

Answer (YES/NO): YES